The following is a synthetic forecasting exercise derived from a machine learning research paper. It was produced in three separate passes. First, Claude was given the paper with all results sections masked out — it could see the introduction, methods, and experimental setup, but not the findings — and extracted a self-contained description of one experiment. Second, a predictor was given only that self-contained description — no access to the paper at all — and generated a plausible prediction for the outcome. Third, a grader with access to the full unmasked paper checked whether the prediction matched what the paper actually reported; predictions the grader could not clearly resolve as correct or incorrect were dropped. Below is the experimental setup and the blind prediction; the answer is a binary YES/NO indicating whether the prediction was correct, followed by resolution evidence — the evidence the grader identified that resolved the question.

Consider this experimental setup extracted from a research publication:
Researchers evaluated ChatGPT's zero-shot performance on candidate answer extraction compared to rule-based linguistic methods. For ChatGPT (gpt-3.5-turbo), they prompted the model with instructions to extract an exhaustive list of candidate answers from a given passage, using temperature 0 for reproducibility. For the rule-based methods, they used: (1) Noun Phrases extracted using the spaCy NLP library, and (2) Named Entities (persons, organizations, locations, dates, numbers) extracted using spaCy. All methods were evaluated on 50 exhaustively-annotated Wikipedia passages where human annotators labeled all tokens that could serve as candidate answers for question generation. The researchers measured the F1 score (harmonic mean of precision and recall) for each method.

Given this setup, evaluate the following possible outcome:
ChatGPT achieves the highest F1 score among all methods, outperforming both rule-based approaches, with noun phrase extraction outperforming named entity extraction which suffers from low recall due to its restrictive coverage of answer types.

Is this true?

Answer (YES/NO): NO